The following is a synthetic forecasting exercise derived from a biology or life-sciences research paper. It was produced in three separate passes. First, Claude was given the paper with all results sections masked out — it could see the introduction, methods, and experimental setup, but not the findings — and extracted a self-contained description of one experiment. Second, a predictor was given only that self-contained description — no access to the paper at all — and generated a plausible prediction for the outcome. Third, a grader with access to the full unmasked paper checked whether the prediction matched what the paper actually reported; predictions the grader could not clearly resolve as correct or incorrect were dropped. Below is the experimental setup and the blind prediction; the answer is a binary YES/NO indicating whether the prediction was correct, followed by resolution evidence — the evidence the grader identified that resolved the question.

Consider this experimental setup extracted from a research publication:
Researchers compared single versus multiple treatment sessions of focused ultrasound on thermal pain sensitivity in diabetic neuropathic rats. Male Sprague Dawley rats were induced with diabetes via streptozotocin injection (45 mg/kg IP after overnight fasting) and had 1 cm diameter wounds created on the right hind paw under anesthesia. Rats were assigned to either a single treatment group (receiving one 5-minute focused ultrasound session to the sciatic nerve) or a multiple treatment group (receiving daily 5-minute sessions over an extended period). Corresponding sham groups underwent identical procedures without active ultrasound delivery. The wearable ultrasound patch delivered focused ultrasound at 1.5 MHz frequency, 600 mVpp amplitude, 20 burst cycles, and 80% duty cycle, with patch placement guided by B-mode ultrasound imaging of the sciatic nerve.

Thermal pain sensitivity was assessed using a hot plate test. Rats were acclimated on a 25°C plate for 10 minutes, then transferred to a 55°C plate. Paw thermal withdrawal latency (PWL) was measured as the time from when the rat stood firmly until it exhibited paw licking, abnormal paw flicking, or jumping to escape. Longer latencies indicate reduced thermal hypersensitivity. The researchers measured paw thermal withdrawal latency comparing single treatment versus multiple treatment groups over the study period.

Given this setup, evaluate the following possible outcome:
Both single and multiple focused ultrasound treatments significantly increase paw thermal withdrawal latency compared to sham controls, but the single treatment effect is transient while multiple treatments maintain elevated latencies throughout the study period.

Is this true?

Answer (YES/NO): NO